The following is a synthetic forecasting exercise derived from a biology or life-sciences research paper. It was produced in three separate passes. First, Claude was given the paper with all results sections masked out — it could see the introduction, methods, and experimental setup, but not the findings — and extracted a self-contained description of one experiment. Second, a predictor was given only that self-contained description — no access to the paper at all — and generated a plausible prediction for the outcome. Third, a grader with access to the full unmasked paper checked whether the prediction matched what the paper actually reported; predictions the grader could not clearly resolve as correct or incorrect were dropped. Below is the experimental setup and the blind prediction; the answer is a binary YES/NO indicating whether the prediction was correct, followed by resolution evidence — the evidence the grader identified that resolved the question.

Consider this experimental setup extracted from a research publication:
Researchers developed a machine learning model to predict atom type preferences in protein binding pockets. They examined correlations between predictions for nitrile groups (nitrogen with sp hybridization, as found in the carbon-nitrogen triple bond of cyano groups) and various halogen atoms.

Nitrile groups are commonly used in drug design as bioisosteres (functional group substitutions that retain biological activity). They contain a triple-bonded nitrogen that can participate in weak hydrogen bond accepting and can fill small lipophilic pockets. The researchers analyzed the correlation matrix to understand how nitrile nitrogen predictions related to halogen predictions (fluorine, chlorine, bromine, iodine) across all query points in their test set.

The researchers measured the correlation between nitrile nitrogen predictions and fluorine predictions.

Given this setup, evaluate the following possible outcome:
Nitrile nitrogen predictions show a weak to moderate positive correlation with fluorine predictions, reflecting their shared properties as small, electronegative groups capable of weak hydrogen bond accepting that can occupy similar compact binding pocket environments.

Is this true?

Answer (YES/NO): NO